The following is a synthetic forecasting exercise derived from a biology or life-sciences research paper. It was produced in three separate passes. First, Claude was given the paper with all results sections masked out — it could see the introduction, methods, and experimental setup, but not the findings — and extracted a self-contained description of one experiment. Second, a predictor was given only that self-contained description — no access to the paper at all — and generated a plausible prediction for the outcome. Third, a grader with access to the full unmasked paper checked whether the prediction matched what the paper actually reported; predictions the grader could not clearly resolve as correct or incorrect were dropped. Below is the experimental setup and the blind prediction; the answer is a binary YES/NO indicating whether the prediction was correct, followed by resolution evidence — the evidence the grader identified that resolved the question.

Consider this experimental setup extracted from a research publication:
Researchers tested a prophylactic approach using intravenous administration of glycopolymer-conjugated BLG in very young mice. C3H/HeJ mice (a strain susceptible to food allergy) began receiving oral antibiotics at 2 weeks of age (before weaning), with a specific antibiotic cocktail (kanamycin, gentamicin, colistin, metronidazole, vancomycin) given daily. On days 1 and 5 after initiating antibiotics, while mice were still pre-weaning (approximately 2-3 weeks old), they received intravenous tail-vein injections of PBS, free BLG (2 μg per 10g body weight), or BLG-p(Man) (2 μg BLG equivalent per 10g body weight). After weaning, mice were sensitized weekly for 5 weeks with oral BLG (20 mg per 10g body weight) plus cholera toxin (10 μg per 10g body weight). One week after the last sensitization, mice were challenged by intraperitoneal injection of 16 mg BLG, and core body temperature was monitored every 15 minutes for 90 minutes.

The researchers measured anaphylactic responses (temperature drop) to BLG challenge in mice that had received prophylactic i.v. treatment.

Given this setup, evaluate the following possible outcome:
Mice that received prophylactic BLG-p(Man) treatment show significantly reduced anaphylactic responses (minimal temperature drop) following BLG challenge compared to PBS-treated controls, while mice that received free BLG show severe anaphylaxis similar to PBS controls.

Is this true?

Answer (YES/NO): YES